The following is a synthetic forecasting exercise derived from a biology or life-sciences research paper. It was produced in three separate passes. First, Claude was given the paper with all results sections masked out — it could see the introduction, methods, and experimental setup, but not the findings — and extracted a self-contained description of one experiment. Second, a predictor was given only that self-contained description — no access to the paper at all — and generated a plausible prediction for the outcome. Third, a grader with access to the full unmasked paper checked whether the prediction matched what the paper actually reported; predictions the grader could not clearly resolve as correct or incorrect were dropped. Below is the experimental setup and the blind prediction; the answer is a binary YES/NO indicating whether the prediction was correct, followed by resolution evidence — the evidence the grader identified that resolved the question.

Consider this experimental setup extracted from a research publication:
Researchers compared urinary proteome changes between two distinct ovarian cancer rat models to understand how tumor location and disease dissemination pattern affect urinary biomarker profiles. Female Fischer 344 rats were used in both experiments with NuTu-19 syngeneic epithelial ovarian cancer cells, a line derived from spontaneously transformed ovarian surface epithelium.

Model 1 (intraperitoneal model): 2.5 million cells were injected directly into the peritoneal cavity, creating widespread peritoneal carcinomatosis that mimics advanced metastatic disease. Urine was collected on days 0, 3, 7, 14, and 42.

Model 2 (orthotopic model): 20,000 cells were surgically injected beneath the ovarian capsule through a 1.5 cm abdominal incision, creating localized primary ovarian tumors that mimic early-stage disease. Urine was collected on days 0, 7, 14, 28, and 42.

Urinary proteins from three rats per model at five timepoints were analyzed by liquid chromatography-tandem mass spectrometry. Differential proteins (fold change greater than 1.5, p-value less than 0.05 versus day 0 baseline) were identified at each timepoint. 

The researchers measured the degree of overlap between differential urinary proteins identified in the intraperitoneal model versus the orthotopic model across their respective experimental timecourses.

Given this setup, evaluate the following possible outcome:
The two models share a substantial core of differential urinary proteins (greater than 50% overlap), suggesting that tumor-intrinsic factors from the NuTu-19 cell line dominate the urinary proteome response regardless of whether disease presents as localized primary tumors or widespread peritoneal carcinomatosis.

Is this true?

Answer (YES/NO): NO